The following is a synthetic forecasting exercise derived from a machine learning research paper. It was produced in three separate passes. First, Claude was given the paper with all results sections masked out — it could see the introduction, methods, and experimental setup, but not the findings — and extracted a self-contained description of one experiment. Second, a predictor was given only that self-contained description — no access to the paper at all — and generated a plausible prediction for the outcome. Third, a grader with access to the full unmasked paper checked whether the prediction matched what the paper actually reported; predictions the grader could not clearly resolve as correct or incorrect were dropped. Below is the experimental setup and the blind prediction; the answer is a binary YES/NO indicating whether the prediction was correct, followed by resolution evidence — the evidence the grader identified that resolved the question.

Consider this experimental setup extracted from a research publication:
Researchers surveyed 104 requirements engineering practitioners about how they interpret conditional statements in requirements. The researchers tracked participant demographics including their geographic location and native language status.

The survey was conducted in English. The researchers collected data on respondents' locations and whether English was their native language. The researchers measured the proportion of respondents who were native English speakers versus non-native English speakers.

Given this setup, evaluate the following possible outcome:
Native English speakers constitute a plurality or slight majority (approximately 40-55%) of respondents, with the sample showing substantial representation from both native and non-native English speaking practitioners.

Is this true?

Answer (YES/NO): NO